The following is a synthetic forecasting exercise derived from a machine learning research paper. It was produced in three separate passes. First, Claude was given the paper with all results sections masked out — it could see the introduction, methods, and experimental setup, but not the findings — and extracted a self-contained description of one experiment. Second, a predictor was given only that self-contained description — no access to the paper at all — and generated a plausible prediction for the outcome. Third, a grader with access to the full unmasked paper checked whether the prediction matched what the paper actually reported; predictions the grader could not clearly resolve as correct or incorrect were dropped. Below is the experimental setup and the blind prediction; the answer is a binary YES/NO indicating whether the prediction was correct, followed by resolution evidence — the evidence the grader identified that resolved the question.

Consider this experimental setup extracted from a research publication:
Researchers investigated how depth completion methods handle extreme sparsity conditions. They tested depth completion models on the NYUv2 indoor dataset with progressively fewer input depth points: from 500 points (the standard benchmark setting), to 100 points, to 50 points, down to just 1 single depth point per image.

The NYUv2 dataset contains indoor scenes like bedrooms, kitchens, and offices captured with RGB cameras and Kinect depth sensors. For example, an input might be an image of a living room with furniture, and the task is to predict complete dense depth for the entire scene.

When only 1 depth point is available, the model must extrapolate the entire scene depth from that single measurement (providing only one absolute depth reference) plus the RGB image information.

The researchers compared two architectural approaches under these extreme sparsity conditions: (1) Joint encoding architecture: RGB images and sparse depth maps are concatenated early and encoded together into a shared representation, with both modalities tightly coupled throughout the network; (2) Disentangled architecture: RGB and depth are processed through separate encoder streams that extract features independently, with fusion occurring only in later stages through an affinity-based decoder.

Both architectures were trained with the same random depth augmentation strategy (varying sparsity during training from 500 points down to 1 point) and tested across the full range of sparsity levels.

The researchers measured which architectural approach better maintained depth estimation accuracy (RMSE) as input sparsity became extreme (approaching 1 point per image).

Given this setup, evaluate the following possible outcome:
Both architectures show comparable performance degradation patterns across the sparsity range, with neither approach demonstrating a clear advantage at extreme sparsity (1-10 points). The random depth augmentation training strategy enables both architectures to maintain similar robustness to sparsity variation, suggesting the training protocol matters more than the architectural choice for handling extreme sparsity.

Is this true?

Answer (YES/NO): NO